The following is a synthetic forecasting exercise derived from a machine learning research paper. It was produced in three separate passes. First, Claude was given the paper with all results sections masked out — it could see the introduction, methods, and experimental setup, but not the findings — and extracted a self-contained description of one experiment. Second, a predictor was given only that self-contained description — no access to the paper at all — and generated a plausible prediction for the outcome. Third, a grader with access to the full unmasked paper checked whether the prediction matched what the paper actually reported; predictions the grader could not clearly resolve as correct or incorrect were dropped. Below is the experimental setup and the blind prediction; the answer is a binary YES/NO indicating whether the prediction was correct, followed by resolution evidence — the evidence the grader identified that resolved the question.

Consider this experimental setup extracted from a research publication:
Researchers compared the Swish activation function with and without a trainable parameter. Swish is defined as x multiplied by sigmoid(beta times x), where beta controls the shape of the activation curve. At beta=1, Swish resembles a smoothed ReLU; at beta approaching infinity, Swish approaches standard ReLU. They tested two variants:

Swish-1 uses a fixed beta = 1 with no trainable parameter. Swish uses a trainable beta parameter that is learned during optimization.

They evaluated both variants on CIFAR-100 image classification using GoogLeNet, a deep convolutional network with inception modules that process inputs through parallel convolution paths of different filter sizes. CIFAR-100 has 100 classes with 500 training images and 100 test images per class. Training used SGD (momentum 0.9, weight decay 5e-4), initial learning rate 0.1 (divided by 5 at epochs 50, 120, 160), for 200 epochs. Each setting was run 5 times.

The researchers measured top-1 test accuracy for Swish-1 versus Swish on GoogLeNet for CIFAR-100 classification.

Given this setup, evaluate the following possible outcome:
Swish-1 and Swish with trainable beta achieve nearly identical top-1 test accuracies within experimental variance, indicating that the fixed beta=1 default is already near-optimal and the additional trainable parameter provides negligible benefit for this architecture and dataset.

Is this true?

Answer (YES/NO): NO